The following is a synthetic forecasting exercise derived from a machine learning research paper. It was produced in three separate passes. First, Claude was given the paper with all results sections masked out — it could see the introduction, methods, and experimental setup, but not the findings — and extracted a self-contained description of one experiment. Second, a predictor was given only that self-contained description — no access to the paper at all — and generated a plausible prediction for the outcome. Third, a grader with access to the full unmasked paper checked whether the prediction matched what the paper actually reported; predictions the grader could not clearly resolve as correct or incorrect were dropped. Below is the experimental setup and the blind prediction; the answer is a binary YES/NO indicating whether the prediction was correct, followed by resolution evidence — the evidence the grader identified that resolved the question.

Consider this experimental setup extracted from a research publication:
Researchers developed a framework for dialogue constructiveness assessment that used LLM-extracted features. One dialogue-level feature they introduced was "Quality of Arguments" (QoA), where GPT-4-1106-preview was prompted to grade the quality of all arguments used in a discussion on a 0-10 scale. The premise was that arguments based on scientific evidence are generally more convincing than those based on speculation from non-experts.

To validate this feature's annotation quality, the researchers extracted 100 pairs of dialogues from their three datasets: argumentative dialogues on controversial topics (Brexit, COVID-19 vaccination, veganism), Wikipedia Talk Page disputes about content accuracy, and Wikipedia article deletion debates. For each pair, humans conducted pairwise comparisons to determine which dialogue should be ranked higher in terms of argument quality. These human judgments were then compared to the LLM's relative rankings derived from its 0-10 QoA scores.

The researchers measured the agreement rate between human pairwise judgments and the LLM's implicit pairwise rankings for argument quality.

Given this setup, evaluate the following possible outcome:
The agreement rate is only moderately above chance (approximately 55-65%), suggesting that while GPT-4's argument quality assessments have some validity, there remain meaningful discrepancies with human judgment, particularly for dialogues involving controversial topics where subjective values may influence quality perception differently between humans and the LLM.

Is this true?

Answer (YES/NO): NO